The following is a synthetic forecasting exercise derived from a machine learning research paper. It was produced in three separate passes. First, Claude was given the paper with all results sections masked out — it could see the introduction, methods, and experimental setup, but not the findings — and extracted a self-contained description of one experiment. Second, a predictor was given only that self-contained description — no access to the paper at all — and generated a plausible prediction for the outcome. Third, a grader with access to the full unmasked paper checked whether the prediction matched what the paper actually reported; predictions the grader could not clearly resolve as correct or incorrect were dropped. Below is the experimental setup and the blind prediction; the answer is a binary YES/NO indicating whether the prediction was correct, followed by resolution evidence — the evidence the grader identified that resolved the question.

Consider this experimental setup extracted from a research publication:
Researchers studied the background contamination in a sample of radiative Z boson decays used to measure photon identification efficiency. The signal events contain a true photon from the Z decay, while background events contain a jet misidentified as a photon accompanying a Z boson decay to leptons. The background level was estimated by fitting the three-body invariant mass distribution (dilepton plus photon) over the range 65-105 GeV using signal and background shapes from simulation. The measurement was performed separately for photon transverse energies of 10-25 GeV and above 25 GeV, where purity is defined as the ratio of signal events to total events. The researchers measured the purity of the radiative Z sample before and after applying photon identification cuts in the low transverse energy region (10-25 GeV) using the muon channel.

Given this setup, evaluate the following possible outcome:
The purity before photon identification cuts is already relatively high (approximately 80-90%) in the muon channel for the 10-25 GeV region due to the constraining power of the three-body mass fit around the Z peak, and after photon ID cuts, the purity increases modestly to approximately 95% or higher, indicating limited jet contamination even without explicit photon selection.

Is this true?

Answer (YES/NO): NO